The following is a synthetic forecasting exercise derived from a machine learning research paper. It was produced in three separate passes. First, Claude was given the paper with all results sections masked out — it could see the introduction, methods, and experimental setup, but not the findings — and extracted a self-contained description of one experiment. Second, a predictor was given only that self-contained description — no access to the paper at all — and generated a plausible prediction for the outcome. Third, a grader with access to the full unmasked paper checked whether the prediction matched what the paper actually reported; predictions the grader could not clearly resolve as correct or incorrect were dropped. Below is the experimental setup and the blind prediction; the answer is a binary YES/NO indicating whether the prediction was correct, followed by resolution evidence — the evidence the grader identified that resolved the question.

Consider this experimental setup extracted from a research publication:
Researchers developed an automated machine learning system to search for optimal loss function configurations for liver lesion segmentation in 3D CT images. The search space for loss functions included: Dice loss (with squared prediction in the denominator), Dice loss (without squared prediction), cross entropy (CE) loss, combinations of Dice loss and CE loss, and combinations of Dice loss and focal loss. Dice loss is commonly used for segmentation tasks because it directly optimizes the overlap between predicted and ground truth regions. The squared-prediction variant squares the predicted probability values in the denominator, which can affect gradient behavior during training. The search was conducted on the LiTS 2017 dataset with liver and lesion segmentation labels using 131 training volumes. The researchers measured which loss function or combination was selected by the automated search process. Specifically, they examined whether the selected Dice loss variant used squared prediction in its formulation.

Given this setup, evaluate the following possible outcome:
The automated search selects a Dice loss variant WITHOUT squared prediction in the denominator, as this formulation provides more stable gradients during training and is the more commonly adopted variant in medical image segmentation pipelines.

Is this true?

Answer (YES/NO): YES